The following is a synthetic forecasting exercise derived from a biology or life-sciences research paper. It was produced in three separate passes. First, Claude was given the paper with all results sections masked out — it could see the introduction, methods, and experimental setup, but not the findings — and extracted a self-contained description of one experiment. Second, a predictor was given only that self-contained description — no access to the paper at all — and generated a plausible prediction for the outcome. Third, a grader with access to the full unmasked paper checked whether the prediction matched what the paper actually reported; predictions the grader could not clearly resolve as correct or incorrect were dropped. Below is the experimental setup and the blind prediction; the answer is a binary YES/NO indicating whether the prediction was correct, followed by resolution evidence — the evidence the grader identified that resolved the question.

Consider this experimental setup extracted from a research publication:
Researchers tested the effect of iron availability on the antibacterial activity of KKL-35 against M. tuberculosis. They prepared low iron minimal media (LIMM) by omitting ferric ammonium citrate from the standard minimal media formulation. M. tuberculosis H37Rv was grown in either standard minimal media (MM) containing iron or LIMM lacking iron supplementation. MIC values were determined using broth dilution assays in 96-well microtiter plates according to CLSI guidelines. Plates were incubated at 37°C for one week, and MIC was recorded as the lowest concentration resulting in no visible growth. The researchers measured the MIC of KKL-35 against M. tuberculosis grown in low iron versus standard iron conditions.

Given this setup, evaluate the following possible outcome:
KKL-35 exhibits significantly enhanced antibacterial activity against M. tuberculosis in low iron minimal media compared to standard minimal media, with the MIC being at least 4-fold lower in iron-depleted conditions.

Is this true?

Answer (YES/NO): YES